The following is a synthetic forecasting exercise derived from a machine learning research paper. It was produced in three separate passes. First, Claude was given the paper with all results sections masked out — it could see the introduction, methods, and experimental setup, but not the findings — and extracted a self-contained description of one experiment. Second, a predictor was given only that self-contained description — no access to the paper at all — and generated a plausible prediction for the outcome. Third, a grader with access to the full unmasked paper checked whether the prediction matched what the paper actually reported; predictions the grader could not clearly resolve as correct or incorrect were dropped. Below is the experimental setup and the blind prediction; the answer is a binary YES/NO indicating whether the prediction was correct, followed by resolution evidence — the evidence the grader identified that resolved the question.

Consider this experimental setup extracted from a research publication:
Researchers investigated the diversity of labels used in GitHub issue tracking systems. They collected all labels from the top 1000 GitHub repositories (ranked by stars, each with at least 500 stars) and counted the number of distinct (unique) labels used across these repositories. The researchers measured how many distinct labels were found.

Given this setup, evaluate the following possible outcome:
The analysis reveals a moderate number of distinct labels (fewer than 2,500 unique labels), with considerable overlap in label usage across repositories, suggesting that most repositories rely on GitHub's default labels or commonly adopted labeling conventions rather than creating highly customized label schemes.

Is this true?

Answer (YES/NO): NO